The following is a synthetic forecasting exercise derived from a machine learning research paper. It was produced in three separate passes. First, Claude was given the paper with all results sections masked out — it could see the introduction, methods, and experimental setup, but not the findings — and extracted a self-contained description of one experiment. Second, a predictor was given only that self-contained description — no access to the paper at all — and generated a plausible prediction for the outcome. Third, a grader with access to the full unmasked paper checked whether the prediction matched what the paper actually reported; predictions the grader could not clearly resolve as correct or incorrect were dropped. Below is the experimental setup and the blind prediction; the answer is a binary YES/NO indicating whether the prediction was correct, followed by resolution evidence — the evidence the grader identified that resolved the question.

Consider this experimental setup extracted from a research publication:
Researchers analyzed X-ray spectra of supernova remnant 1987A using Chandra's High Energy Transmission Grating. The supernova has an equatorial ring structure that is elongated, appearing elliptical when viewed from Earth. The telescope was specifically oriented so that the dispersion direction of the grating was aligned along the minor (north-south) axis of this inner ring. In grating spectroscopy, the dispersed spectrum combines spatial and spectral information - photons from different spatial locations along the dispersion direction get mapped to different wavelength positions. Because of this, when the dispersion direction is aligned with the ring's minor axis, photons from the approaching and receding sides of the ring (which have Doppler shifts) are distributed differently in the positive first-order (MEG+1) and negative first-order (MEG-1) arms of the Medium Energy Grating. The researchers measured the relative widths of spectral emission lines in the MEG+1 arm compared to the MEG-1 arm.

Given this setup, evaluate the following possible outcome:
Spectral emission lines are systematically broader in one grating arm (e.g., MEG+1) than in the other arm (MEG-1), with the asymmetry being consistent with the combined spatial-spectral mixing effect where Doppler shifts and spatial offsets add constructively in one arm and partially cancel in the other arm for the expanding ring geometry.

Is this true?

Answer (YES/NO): YES